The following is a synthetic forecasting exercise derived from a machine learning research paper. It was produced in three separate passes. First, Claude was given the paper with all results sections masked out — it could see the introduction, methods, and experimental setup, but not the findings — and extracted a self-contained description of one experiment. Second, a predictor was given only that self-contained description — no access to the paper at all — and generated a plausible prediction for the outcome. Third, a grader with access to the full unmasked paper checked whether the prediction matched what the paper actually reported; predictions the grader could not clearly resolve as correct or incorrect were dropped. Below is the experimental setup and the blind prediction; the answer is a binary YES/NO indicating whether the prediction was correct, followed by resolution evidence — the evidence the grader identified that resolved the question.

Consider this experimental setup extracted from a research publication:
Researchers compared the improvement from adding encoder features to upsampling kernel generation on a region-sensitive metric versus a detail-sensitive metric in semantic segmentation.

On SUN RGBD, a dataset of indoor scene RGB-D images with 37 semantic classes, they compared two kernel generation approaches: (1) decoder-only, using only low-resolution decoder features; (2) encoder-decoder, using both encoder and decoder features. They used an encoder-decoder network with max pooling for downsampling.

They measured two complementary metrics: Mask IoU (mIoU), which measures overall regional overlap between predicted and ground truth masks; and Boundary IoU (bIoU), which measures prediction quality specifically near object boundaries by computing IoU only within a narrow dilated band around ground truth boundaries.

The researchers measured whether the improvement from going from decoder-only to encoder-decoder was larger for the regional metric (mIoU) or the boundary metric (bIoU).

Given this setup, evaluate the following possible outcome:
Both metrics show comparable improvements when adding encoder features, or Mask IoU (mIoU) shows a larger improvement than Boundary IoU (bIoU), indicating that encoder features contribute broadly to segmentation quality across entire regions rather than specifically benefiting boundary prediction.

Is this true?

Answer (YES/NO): NO